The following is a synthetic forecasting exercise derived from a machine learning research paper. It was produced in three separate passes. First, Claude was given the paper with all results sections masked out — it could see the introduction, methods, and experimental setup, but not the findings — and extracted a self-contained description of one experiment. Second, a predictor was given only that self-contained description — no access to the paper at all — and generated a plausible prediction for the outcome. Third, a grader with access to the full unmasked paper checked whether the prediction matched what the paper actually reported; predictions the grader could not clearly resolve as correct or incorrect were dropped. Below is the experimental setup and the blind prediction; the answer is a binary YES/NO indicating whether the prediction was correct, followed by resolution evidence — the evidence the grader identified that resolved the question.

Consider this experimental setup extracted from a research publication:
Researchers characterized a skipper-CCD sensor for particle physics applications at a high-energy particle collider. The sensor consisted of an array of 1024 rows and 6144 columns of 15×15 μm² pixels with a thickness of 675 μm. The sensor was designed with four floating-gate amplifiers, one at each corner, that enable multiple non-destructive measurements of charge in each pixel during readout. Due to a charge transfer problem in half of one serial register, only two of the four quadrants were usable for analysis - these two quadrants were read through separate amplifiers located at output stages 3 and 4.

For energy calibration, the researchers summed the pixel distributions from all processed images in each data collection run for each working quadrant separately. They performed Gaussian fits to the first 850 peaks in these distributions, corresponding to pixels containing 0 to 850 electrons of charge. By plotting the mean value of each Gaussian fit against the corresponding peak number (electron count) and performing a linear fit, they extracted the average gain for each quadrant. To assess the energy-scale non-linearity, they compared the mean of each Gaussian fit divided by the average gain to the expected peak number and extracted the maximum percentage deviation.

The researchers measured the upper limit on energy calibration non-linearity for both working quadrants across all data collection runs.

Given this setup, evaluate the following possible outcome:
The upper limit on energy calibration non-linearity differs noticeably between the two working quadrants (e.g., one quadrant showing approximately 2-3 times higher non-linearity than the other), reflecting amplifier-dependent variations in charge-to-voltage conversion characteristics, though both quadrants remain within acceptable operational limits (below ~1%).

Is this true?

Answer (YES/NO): NO